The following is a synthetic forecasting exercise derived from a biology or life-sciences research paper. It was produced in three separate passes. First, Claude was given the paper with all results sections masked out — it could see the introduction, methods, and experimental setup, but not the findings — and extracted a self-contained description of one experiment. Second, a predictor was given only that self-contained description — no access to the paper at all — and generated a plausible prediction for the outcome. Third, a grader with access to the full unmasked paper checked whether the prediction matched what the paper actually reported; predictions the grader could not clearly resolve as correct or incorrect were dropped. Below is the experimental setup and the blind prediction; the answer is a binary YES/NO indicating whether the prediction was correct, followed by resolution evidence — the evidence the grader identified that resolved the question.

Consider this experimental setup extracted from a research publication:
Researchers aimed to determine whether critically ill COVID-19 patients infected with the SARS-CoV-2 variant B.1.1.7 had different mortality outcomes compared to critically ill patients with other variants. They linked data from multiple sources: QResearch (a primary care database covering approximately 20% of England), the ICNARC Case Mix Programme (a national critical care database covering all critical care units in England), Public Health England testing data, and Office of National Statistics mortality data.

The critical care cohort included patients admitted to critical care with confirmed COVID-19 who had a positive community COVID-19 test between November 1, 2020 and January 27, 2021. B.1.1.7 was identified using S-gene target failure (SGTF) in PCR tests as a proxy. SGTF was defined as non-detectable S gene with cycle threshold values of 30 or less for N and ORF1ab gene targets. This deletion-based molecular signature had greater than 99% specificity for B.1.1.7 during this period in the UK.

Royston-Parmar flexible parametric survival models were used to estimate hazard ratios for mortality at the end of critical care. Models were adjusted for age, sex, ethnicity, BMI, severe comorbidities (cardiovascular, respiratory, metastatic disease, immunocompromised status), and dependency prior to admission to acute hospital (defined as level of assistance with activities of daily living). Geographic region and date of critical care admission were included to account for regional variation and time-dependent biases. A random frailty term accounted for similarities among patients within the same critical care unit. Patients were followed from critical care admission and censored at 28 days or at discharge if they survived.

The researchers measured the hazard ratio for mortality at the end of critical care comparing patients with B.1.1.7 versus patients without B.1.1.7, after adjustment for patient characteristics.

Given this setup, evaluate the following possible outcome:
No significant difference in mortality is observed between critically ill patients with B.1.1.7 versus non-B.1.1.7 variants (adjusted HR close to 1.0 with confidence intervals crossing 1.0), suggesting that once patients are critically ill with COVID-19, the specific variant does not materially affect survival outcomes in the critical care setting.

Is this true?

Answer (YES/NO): YES